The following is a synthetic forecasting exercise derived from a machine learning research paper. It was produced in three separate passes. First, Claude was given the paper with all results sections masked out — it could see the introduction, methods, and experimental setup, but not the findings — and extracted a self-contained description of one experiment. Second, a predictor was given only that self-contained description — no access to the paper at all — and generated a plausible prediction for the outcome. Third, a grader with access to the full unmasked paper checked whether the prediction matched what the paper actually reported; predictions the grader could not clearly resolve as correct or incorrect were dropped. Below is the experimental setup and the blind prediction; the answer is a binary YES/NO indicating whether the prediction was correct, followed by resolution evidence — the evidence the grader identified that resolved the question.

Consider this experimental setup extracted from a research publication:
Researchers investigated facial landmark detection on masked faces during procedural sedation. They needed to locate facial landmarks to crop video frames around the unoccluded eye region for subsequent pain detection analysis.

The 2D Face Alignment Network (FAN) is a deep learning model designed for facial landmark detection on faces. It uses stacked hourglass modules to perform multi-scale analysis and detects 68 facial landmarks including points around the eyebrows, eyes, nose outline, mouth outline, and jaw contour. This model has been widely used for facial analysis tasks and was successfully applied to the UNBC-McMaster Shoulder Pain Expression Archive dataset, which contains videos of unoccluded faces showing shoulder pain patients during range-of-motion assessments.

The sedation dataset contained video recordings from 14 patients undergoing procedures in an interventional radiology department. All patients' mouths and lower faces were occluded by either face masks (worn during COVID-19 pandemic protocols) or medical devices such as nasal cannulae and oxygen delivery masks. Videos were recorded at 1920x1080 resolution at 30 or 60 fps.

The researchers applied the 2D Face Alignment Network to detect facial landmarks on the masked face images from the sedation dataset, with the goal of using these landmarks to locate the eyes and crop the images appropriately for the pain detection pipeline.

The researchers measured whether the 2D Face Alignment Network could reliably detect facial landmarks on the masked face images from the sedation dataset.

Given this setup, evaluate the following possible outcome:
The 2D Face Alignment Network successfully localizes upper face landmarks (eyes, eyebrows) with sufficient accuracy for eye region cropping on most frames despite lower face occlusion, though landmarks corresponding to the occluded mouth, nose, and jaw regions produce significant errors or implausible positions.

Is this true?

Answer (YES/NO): NO